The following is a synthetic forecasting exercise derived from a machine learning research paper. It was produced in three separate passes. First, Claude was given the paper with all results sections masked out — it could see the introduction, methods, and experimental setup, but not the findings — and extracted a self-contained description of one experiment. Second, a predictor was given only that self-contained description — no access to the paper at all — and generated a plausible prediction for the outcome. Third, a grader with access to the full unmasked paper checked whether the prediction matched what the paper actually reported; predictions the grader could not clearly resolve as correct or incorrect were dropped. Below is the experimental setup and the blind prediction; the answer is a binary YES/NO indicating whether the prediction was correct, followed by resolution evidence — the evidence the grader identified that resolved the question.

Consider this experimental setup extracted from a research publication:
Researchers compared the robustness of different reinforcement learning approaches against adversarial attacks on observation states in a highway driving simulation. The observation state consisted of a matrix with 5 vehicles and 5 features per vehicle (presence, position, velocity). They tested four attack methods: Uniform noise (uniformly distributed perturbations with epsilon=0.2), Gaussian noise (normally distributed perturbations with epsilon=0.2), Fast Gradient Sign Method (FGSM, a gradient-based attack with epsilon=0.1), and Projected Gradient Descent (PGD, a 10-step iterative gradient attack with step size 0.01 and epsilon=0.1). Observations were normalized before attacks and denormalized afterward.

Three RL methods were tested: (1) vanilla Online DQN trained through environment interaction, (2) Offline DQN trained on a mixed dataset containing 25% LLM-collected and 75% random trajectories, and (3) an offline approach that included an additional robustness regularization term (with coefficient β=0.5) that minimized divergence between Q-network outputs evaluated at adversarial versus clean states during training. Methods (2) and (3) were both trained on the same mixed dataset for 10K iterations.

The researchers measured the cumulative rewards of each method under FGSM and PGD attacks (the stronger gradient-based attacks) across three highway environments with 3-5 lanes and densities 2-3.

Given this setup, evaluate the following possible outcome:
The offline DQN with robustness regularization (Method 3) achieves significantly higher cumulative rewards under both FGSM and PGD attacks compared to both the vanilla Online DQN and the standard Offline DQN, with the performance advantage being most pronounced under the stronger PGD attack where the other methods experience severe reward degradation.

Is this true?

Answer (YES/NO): NO